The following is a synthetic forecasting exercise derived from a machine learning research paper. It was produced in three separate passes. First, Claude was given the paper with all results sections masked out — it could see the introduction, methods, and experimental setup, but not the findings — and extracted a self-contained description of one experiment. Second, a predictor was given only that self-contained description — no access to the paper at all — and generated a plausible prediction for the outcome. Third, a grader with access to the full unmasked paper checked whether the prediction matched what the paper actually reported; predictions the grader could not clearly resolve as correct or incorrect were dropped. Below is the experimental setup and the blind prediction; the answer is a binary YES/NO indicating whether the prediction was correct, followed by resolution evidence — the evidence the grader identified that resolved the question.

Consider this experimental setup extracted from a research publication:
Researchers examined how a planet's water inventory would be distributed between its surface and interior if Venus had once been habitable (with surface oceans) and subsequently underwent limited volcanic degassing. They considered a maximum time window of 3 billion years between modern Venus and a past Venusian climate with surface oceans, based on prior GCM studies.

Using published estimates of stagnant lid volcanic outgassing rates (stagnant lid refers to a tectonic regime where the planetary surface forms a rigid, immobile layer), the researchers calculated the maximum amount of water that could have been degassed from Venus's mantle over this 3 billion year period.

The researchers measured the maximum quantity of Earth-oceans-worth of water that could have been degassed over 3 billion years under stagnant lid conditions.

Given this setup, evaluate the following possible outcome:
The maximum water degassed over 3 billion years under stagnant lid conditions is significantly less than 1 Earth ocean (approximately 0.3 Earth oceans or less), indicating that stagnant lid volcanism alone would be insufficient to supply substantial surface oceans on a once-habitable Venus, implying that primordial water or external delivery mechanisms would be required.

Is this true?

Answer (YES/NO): NO